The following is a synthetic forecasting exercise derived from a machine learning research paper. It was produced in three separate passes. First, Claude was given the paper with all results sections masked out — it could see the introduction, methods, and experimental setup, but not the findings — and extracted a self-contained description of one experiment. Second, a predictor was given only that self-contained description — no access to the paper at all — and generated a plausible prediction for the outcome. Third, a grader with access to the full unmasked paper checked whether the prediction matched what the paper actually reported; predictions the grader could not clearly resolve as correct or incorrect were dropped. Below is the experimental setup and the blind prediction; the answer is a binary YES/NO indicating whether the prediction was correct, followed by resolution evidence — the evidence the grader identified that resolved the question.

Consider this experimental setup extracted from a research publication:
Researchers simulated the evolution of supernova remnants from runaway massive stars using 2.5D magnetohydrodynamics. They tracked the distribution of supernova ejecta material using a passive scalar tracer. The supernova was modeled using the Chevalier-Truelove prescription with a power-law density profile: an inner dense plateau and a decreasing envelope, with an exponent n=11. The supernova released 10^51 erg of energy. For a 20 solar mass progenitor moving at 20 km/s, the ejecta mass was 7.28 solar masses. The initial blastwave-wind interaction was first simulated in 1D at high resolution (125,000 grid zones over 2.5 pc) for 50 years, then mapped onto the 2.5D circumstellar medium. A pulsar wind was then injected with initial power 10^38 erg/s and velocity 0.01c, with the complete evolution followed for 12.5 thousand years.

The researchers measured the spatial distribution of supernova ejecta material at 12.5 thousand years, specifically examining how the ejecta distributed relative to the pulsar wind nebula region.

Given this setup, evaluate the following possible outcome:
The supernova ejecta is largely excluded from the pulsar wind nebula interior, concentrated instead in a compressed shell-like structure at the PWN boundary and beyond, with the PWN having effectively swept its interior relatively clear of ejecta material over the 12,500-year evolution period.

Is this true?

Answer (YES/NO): YES